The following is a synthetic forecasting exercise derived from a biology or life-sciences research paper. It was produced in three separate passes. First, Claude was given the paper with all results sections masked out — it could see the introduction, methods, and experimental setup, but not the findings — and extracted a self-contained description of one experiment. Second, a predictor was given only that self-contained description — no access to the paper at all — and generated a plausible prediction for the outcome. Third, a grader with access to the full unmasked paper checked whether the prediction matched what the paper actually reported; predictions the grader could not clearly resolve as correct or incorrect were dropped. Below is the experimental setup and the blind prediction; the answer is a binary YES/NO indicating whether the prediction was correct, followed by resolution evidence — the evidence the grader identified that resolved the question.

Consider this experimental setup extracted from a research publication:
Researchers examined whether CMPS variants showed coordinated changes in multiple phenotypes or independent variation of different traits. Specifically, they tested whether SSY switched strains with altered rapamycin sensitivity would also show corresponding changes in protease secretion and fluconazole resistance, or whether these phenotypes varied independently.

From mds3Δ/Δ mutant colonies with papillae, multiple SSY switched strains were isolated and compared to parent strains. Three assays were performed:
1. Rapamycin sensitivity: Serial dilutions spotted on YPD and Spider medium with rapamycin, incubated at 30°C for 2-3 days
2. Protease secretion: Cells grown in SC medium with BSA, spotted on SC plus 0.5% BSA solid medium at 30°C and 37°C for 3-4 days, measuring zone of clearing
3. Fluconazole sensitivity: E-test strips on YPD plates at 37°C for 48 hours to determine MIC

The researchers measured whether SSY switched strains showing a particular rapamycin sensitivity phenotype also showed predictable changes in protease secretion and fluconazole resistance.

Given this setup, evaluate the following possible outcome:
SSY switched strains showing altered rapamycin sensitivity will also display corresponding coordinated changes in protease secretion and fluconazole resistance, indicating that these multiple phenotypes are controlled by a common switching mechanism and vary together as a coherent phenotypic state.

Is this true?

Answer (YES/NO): NO